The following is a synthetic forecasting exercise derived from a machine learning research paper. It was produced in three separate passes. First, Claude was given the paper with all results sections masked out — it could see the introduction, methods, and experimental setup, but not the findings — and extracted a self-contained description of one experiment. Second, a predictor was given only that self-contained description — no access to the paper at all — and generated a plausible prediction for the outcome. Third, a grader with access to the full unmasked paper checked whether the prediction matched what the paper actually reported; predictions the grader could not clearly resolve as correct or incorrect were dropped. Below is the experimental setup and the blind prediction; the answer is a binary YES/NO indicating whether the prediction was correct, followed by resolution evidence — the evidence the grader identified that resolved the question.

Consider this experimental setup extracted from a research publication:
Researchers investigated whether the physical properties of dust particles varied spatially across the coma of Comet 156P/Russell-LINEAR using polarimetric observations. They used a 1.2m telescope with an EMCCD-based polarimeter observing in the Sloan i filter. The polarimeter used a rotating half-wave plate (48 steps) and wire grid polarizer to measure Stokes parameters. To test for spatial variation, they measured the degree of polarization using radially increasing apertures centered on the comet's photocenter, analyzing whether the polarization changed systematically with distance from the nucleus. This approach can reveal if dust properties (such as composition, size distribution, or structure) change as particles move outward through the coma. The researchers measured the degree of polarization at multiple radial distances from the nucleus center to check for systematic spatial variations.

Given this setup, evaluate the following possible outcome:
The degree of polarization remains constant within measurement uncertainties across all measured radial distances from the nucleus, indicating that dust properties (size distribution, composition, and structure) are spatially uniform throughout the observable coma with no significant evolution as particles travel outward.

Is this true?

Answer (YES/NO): YES